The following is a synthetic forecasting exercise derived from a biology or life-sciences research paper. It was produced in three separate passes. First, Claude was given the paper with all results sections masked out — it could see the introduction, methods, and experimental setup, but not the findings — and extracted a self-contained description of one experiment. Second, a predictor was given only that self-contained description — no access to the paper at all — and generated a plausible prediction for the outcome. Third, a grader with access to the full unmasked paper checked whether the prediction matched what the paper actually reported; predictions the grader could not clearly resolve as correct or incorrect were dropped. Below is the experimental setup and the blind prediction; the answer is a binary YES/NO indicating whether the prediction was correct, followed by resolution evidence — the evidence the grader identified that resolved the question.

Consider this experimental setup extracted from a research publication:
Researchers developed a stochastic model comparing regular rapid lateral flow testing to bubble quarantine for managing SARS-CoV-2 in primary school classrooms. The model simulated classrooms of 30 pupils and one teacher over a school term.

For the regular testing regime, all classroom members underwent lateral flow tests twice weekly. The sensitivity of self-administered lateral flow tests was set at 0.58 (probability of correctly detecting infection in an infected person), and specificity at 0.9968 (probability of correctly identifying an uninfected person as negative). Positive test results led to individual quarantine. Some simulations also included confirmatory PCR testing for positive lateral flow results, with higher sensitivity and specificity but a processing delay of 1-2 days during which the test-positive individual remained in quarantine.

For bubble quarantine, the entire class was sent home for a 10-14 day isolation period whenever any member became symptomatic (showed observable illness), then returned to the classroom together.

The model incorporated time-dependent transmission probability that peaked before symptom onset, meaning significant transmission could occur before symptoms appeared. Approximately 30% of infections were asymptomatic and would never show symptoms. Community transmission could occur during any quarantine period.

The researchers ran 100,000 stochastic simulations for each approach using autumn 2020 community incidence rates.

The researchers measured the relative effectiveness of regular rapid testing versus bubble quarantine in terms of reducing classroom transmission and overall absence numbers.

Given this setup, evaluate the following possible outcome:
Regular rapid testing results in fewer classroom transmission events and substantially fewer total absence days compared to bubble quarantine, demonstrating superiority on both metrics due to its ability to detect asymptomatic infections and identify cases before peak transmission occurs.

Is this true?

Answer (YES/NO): YES